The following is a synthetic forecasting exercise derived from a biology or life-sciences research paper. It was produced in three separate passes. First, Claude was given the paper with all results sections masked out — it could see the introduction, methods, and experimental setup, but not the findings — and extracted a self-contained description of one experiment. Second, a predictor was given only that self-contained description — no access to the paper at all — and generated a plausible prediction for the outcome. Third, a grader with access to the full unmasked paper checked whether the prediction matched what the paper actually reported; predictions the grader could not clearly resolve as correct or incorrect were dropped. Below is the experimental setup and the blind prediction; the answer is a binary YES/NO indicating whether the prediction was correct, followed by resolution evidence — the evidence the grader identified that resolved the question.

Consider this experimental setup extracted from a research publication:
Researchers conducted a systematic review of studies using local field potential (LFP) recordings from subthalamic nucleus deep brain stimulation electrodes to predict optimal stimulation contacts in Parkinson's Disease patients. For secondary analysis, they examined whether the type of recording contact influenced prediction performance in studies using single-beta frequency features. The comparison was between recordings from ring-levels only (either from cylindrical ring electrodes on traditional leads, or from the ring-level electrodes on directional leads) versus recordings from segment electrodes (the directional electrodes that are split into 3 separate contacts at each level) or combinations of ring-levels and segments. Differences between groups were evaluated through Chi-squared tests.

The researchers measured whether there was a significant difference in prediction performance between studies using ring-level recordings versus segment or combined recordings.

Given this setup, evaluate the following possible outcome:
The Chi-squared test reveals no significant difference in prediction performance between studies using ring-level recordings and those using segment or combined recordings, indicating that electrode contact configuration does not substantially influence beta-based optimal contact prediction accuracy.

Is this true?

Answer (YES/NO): NO